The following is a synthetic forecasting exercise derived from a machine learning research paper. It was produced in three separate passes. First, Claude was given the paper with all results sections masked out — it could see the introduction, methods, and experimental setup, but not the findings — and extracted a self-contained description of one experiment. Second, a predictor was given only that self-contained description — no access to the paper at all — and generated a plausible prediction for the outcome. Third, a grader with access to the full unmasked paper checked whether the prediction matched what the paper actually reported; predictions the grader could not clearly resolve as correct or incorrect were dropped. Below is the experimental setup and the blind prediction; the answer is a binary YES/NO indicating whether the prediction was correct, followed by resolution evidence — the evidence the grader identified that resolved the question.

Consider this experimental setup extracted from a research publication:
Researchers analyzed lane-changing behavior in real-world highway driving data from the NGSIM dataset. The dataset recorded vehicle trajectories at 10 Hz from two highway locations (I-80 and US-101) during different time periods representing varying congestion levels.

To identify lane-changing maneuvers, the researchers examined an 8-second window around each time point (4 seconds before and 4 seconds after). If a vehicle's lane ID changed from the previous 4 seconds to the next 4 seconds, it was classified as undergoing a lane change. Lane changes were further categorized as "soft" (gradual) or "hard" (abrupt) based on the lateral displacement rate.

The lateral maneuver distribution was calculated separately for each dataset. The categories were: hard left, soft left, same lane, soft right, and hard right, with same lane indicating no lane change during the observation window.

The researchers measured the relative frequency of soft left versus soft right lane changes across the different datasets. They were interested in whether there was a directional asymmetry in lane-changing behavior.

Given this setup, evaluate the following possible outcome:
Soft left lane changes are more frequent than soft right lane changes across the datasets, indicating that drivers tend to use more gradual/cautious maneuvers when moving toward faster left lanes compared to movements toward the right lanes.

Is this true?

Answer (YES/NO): NO